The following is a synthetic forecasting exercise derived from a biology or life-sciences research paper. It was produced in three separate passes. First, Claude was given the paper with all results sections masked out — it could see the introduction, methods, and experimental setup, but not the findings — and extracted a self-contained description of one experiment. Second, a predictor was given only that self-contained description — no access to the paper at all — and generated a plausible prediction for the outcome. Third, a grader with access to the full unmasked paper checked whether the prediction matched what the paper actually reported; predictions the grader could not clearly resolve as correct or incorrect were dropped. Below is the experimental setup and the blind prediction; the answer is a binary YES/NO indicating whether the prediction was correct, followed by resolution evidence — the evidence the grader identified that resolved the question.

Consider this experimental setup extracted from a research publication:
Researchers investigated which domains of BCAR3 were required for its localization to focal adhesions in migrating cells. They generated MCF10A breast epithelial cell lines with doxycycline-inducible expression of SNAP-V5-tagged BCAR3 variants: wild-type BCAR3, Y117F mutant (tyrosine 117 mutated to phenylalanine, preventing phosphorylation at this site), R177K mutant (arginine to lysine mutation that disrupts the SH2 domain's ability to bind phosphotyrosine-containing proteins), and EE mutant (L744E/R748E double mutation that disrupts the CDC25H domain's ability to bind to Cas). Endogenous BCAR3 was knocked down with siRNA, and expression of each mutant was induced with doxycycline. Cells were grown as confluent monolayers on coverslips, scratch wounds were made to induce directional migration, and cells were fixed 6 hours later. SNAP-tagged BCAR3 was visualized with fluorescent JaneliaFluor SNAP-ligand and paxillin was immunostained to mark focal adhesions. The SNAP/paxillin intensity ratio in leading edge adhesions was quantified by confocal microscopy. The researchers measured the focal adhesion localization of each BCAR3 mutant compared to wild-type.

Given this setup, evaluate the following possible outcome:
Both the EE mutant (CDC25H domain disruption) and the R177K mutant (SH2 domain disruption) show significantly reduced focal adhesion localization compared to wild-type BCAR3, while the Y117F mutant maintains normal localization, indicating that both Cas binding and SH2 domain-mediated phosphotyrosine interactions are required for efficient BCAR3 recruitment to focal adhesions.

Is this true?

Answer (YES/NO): NO